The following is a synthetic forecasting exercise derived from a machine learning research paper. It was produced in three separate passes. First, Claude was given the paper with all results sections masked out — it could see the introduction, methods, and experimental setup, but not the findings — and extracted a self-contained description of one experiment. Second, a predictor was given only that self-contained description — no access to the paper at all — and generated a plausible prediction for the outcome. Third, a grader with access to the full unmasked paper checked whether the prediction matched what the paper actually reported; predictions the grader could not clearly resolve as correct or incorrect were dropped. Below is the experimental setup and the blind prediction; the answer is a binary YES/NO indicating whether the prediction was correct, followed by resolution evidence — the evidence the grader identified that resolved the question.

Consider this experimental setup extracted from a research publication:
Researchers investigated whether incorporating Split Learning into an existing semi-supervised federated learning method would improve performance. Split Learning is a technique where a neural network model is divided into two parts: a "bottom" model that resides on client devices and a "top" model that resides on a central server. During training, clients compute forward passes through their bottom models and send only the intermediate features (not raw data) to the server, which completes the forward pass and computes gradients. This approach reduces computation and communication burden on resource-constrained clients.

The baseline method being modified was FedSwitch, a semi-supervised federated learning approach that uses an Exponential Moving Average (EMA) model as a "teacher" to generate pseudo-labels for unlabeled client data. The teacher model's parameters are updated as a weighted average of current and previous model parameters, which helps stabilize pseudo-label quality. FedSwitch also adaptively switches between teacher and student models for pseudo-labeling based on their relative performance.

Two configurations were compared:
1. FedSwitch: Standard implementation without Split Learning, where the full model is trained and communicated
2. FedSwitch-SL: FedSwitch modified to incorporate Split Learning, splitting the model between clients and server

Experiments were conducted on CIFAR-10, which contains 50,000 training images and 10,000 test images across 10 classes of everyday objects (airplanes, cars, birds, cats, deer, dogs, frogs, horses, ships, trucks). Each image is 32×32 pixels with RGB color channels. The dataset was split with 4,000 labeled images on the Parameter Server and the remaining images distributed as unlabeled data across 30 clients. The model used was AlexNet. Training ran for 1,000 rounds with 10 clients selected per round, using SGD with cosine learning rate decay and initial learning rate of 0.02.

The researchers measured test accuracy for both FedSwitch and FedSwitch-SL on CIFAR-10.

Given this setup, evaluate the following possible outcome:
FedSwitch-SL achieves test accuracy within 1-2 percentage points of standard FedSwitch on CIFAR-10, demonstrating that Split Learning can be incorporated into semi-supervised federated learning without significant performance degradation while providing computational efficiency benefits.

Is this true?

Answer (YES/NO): YES